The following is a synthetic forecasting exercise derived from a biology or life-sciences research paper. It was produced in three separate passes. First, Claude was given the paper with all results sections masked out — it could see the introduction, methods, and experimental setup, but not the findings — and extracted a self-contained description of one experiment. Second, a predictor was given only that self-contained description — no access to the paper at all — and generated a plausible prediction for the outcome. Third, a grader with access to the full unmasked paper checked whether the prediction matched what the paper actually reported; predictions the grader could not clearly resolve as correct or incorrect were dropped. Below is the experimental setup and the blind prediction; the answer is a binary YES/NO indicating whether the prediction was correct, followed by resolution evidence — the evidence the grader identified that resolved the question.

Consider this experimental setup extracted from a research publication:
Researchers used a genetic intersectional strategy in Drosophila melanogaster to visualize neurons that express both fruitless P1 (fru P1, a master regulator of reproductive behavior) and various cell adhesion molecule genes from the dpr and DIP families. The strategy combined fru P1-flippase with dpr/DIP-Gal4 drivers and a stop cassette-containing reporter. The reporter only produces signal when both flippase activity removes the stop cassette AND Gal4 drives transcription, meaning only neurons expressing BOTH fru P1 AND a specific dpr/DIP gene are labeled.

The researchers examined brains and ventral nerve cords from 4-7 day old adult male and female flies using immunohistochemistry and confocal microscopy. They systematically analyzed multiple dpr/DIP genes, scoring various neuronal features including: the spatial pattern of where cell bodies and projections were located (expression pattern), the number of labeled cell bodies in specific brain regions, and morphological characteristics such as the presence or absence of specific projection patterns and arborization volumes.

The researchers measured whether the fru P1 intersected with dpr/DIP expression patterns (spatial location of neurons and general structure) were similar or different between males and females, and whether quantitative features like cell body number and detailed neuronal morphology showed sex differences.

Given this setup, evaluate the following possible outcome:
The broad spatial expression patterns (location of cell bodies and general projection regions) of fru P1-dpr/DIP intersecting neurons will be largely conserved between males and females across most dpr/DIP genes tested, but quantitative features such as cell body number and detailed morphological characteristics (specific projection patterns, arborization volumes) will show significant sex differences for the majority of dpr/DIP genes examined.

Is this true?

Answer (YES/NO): YES